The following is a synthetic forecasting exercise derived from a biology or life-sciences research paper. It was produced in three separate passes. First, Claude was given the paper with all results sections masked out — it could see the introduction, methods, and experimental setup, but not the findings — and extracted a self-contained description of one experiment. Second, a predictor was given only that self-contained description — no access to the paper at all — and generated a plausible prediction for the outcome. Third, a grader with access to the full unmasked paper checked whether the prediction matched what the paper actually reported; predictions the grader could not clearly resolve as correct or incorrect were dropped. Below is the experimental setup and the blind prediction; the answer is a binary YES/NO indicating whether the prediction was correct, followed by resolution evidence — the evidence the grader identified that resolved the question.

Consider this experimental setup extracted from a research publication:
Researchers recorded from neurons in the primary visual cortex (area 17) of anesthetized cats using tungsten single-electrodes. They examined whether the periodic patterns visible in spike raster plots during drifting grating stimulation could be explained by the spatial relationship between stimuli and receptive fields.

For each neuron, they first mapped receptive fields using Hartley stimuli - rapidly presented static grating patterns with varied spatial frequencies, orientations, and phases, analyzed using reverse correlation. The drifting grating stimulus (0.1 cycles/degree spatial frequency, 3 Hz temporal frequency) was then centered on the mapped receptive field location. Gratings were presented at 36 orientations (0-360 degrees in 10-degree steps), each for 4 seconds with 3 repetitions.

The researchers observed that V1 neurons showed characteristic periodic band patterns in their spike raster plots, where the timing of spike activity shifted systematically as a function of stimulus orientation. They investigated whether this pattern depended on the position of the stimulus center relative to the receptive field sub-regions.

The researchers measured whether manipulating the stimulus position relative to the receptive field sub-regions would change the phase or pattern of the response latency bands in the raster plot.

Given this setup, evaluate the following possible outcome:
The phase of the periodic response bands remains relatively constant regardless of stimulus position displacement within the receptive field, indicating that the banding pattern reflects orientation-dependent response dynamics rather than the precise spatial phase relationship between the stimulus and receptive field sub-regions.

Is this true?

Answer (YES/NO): NO